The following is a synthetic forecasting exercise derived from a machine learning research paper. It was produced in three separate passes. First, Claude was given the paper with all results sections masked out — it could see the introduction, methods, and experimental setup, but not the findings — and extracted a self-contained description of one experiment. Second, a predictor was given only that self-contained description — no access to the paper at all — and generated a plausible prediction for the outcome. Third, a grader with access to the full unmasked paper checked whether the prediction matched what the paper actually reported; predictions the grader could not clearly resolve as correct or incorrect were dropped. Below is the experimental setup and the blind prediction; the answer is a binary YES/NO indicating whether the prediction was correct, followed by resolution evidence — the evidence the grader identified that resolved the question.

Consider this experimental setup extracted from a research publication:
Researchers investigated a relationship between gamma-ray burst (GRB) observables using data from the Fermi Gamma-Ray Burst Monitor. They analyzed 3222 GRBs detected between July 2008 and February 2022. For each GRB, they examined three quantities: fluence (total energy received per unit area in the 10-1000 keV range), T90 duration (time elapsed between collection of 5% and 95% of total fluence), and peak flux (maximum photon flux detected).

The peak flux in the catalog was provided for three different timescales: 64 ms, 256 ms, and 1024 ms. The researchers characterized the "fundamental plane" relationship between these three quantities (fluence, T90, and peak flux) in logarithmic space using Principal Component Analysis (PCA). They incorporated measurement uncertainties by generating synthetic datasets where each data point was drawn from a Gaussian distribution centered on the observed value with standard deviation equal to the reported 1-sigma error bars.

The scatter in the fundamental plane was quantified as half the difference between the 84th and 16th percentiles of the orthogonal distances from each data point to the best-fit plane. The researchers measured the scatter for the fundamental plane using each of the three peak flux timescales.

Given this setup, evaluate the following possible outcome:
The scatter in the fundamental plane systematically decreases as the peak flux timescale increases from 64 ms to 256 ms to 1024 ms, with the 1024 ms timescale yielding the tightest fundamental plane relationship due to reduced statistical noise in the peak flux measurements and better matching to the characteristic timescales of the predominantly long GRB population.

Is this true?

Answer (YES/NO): NO